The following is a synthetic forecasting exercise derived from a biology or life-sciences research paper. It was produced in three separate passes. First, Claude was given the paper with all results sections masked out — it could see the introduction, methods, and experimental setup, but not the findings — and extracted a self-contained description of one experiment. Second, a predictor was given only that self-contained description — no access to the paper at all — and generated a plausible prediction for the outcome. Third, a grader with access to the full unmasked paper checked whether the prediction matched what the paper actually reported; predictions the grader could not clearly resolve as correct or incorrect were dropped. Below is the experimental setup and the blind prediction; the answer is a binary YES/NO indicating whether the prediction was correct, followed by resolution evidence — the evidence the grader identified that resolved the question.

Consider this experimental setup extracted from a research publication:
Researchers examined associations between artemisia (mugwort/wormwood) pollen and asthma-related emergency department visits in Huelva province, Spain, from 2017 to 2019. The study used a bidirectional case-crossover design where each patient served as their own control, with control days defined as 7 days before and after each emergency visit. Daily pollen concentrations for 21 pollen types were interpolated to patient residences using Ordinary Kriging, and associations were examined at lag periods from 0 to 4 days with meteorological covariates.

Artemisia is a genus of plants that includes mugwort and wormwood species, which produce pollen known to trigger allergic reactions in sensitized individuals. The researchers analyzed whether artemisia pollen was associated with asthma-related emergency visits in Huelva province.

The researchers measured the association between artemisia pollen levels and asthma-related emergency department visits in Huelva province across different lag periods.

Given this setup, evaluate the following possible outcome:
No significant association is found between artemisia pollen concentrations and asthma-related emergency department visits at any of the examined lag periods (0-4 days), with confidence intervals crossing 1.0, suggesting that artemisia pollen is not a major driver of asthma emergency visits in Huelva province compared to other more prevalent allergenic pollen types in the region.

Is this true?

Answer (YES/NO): NO